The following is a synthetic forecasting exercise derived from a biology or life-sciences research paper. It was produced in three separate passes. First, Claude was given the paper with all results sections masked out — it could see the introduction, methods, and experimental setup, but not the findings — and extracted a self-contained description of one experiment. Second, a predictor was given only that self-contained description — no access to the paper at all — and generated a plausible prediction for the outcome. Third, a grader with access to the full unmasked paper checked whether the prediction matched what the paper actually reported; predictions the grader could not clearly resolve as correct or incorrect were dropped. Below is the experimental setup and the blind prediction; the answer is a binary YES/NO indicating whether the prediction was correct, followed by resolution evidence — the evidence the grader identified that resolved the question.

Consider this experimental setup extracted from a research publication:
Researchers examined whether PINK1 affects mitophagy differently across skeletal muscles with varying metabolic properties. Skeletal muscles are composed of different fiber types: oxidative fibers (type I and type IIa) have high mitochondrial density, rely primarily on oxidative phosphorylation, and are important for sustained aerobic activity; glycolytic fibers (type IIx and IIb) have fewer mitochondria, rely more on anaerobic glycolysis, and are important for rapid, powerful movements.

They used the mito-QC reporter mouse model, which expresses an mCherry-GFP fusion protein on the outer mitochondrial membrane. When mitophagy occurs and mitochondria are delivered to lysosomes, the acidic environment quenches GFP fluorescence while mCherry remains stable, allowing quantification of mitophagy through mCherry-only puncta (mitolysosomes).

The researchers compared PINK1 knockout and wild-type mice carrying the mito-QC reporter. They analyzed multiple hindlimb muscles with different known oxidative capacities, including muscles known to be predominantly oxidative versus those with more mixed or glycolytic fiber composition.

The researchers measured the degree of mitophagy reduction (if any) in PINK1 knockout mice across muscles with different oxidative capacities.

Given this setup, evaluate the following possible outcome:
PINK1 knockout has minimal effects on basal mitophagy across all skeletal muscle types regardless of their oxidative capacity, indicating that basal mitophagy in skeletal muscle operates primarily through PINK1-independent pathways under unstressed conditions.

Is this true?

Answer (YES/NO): NO